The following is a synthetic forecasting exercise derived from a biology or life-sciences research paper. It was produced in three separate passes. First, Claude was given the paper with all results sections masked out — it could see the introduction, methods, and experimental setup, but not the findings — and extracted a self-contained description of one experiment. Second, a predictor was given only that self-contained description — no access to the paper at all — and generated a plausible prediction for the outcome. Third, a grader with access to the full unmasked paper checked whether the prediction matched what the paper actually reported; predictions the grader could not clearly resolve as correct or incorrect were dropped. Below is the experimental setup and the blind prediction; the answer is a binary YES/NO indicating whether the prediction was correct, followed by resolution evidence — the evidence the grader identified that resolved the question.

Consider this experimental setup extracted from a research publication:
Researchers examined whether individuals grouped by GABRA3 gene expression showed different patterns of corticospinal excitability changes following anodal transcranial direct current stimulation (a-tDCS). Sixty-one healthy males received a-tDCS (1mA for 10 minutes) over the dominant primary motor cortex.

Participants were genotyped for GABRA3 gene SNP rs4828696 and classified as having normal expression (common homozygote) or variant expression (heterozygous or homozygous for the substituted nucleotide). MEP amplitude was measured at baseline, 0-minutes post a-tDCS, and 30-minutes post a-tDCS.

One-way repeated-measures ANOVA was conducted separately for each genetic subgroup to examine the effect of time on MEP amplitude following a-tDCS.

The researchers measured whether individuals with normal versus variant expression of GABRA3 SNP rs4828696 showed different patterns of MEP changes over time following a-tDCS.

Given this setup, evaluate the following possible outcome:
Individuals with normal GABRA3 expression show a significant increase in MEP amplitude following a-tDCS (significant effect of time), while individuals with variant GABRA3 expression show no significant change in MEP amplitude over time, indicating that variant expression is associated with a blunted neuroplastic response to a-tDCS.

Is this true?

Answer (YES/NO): NO